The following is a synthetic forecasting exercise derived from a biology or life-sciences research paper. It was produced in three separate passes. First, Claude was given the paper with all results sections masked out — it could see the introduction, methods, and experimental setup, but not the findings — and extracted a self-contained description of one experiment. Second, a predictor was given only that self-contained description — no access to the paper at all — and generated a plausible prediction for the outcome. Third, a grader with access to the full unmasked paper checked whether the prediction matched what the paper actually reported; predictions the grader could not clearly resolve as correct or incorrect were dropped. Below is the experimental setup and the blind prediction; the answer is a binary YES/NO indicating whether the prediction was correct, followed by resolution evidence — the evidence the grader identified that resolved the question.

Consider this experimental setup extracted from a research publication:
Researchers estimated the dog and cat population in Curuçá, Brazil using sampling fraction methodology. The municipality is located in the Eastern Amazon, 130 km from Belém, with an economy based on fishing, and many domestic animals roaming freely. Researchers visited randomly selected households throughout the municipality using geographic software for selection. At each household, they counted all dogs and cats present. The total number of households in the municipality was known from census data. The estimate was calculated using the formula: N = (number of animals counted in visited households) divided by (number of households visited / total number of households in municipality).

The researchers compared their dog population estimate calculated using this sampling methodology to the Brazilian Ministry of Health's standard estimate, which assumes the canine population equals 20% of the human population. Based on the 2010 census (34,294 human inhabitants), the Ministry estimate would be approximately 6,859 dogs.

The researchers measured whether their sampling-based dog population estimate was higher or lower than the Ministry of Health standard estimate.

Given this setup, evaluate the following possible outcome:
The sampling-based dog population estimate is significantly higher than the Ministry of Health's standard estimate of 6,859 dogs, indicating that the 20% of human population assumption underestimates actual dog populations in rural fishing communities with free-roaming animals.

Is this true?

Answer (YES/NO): YES